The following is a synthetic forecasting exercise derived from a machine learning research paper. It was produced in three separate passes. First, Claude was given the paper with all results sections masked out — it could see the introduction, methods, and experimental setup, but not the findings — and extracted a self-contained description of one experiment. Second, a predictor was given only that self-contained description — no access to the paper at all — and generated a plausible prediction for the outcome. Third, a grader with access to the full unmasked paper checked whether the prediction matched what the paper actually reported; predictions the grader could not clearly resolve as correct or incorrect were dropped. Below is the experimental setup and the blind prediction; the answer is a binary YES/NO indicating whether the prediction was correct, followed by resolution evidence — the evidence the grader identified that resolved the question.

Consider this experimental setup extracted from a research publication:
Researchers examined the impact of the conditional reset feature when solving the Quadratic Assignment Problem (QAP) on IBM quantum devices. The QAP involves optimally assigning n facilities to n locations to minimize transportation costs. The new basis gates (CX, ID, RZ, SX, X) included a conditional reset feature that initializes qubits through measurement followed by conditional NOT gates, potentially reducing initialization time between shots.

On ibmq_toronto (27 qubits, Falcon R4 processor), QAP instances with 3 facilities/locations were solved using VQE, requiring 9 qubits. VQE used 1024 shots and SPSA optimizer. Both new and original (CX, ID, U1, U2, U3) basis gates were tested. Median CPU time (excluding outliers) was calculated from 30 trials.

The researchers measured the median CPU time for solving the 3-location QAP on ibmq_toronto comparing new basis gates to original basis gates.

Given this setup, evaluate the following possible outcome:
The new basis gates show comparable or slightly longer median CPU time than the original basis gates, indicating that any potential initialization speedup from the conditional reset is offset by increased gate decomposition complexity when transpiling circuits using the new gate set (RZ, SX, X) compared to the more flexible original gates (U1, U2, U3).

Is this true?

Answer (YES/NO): NO